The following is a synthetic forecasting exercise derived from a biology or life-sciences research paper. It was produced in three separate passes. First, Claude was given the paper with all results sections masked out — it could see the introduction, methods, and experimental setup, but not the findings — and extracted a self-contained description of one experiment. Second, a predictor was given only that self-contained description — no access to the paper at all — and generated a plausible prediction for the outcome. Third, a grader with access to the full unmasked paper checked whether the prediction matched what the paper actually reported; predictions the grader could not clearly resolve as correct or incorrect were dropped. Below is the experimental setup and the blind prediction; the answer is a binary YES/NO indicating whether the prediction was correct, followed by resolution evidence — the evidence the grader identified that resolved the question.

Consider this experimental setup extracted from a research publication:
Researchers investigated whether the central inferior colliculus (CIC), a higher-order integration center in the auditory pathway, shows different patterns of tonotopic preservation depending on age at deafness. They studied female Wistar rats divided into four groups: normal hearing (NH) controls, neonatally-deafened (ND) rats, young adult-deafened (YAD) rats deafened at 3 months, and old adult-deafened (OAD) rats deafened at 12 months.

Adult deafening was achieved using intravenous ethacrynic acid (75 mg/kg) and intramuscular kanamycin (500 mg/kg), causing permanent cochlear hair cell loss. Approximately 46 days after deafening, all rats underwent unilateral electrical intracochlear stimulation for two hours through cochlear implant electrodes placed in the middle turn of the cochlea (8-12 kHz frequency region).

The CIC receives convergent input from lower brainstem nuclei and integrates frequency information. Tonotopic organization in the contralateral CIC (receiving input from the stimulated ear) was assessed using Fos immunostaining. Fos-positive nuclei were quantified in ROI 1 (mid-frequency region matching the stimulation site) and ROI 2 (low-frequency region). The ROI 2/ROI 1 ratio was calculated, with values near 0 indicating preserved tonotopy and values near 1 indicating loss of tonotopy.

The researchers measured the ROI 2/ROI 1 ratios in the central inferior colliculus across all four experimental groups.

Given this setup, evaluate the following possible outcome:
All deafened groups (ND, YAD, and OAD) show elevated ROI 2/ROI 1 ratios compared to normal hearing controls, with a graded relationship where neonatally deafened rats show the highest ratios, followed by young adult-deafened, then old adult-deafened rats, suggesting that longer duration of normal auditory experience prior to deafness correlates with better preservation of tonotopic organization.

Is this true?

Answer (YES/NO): NO